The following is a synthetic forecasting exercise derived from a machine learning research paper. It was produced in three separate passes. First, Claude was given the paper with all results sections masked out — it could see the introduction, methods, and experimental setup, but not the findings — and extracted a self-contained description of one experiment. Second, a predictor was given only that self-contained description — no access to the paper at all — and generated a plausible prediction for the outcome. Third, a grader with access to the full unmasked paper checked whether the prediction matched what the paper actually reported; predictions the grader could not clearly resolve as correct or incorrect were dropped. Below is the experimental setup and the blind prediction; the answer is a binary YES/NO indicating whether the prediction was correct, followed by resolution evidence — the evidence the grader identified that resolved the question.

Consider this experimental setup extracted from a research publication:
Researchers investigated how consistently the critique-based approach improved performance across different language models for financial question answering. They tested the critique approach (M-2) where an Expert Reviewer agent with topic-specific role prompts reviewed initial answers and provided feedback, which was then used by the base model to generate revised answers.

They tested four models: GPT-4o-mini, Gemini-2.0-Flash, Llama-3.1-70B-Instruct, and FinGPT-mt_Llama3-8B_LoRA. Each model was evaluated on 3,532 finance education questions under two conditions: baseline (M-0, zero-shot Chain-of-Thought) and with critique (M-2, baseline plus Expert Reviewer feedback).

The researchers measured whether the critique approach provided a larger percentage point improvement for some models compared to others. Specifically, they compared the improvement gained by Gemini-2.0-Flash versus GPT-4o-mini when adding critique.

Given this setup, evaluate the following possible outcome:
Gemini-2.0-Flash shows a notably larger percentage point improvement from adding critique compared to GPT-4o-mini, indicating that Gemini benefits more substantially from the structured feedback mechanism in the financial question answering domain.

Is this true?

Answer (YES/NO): YES